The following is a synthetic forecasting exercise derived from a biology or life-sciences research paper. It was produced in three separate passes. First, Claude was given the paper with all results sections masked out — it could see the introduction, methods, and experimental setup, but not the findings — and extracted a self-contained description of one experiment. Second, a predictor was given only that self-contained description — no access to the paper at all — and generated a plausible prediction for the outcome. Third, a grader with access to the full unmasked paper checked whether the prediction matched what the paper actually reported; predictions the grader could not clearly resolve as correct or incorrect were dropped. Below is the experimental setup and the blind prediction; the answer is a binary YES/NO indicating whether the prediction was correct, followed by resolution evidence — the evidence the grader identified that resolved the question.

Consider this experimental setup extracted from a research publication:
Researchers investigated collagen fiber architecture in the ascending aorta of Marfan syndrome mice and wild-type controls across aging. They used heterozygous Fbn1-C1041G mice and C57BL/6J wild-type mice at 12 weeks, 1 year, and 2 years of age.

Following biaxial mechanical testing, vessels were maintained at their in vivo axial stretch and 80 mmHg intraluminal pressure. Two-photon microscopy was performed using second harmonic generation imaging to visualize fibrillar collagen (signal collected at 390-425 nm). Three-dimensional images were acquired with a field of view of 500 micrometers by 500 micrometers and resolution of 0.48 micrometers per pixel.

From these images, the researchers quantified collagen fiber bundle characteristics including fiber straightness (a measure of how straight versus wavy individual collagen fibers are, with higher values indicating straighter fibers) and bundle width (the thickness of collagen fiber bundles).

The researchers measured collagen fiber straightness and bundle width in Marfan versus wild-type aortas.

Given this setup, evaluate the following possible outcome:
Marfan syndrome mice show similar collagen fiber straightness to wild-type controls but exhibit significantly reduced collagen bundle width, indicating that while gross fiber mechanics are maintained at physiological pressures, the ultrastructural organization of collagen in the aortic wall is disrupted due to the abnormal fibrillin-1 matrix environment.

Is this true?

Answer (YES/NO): NO